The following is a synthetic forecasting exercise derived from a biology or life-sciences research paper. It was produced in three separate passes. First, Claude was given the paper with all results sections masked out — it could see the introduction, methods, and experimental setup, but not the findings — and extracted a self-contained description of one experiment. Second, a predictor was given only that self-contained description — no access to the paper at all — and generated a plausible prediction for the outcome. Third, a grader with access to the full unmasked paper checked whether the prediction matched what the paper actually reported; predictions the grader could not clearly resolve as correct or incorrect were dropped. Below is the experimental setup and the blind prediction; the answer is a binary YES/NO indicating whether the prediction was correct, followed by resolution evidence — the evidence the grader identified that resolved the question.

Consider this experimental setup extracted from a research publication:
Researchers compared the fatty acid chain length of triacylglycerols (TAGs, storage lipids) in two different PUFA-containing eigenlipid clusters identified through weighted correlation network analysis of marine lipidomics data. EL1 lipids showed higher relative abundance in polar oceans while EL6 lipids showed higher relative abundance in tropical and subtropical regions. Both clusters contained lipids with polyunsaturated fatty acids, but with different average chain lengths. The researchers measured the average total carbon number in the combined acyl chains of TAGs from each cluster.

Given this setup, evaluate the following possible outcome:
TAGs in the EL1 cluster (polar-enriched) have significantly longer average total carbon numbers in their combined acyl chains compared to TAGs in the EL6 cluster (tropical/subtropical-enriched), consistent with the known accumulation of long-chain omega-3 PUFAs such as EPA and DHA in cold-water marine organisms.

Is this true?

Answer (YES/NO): NO